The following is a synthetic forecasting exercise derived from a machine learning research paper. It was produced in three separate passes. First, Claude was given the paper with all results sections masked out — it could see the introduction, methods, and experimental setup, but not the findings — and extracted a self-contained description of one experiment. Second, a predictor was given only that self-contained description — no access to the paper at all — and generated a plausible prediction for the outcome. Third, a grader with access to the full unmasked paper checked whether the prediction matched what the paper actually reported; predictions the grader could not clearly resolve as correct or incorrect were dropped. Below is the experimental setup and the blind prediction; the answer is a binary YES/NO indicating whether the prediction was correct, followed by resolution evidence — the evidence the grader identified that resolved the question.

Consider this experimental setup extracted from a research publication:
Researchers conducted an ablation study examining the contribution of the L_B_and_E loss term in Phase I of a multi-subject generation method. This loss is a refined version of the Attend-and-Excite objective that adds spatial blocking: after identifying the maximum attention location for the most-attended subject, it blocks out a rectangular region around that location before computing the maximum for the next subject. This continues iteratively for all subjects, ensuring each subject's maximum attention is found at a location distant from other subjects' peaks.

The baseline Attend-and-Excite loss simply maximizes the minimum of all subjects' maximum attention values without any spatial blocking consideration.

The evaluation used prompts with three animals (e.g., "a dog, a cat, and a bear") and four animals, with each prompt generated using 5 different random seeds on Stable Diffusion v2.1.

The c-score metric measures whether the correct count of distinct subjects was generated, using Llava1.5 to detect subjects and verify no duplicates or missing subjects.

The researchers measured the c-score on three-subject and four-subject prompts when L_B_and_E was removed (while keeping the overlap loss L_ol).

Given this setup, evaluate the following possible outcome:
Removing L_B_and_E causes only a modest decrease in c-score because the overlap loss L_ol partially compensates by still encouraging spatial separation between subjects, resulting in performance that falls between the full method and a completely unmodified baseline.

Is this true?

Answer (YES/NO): NO